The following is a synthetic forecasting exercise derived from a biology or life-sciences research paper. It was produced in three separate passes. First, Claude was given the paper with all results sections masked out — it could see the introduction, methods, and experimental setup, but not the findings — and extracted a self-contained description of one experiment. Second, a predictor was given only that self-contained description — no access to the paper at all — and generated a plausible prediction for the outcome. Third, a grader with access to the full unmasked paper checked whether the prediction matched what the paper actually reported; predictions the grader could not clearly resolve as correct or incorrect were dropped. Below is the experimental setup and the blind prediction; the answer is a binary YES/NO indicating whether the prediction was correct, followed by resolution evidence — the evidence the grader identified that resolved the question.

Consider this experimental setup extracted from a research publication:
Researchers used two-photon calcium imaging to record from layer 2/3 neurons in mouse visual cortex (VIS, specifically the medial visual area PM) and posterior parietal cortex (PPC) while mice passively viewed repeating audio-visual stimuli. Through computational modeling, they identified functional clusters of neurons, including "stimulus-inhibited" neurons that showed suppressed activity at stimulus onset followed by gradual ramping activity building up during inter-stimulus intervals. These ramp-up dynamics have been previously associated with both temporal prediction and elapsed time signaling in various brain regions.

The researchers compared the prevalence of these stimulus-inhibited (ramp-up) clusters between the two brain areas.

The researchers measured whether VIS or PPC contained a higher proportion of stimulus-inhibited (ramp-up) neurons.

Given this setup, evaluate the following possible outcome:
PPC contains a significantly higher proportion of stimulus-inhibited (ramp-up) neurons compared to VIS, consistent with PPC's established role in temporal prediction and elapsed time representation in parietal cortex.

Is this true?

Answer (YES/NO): NO